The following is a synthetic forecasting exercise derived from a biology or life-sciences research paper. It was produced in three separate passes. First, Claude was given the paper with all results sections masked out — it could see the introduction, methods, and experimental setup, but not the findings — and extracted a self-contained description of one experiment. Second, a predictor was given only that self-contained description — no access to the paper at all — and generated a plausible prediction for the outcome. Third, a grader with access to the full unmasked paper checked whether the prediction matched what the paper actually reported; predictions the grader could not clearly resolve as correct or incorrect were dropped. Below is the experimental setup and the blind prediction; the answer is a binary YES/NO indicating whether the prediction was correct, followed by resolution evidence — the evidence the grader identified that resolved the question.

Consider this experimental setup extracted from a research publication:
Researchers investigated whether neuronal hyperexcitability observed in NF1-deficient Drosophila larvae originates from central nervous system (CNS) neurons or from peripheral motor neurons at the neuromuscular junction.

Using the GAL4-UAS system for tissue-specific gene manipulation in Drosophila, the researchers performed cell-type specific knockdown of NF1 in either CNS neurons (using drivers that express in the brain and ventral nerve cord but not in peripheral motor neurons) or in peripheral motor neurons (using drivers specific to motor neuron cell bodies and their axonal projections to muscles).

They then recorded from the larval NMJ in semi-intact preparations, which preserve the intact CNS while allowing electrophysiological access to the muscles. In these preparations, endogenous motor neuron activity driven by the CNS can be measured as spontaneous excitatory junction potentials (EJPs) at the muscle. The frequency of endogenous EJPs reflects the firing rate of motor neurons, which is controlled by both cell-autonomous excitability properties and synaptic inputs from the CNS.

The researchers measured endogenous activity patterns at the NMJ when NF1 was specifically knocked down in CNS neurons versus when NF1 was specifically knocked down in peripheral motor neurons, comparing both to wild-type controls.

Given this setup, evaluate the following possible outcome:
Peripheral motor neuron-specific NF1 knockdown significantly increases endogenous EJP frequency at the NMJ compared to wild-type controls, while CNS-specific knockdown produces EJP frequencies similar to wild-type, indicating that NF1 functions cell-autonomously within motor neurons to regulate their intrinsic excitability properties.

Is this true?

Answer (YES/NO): NO